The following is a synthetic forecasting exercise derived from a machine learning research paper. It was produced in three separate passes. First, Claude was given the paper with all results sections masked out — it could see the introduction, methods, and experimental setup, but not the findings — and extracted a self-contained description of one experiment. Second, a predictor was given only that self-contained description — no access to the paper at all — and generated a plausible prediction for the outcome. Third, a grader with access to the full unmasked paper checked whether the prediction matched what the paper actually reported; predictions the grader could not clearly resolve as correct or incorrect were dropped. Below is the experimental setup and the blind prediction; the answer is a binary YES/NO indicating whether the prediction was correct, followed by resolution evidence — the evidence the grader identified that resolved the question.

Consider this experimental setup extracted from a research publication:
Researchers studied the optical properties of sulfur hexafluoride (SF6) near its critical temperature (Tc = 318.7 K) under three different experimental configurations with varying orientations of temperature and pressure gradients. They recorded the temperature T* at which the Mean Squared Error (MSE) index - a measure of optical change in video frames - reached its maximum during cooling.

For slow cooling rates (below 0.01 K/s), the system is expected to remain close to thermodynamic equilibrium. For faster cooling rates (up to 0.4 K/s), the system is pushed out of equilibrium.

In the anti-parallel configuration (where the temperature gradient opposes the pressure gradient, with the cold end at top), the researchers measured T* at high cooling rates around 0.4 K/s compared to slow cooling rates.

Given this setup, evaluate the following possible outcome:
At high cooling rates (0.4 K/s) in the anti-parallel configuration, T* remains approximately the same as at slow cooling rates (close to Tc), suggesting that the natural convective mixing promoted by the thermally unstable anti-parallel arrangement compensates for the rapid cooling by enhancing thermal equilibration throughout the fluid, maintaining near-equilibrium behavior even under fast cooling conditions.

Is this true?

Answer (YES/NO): NO